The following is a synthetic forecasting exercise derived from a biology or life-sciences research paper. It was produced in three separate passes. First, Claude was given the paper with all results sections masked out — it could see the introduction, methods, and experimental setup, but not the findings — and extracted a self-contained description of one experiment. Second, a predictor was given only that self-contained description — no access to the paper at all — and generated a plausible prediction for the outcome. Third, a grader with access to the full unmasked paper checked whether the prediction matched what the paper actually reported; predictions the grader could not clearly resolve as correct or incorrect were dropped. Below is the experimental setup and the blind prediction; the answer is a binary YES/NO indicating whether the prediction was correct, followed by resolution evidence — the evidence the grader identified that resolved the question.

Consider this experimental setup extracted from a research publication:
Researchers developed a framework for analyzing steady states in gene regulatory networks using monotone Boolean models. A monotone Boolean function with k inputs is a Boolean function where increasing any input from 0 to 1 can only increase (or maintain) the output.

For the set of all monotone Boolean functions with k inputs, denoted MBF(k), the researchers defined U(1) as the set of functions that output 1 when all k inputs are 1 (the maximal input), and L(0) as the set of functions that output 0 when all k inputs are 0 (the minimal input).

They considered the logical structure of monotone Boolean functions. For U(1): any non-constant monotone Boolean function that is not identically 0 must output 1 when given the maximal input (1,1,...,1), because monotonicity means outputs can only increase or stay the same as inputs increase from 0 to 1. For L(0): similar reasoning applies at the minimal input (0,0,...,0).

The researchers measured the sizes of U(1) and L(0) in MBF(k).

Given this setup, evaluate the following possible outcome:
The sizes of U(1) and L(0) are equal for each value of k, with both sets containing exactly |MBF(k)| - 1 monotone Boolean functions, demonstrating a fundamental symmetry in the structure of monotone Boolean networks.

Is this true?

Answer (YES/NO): YES